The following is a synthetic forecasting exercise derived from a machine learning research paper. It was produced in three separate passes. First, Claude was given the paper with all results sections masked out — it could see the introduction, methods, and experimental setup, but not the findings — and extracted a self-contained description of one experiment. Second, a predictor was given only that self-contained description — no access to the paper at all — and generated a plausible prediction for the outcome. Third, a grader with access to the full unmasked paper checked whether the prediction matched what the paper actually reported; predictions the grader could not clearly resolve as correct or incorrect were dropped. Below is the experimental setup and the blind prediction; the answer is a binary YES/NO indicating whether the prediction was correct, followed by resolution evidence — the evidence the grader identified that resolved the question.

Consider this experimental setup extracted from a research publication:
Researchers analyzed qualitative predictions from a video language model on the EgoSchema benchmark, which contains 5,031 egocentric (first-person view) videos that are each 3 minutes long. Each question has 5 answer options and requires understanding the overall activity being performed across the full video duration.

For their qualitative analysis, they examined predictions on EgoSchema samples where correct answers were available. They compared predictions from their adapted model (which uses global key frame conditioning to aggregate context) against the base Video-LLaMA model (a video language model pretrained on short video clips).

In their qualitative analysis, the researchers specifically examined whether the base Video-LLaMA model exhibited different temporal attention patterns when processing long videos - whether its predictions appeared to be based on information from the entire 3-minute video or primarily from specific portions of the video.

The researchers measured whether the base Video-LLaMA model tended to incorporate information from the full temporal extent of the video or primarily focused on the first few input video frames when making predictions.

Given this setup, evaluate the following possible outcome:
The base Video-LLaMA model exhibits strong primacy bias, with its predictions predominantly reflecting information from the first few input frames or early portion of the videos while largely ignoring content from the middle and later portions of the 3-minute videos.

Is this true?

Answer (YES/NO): YES